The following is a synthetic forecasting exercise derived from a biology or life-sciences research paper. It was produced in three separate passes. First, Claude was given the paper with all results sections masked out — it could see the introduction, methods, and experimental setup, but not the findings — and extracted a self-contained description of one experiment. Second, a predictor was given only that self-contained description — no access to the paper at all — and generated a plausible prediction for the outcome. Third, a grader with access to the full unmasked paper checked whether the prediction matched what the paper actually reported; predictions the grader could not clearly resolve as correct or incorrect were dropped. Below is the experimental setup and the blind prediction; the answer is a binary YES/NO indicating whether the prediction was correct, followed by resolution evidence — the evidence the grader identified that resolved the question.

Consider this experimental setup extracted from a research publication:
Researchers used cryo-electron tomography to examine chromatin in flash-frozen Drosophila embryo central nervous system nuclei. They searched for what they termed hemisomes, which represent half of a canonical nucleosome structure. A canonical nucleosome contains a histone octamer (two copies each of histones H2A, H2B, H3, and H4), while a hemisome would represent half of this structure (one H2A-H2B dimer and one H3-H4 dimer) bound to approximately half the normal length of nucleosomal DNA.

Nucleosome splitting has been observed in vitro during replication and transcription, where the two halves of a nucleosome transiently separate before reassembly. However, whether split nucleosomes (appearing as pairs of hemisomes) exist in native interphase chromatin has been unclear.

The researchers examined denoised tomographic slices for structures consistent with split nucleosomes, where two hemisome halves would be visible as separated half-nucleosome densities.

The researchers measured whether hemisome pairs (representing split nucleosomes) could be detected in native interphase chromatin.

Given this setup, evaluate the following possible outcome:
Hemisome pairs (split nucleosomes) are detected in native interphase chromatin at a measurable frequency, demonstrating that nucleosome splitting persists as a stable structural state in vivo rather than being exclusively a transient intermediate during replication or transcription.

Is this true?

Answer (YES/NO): NO